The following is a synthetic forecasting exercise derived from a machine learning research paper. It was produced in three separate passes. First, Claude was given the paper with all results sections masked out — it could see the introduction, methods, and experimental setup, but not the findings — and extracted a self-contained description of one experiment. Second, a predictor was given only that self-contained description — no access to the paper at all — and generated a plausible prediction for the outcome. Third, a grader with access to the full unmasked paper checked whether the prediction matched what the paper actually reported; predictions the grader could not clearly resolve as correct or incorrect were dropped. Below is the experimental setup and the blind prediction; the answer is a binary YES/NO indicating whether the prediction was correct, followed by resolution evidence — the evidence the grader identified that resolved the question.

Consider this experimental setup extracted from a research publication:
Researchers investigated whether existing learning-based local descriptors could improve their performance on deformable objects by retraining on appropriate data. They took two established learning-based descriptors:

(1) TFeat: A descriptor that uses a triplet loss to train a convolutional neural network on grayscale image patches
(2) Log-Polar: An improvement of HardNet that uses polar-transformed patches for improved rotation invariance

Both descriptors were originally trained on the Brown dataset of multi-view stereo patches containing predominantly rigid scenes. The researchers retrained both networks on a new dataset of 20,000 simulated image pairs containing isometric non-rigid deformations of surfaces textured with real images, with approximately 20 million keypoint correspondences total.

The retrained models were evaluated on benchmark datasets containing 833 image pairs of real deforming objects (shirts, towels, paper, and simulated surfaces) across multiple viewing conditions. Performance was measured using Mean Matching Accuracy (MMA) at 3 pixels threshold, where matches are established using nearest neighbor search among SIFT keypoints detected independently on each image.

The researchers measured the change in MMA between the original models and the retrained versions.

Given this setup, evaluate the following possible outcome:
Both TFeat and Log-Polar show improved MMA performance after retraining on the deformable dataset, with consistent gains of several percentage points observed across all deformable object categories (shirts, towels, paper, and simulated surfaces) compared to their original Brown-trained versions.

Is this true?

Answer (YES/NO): NO